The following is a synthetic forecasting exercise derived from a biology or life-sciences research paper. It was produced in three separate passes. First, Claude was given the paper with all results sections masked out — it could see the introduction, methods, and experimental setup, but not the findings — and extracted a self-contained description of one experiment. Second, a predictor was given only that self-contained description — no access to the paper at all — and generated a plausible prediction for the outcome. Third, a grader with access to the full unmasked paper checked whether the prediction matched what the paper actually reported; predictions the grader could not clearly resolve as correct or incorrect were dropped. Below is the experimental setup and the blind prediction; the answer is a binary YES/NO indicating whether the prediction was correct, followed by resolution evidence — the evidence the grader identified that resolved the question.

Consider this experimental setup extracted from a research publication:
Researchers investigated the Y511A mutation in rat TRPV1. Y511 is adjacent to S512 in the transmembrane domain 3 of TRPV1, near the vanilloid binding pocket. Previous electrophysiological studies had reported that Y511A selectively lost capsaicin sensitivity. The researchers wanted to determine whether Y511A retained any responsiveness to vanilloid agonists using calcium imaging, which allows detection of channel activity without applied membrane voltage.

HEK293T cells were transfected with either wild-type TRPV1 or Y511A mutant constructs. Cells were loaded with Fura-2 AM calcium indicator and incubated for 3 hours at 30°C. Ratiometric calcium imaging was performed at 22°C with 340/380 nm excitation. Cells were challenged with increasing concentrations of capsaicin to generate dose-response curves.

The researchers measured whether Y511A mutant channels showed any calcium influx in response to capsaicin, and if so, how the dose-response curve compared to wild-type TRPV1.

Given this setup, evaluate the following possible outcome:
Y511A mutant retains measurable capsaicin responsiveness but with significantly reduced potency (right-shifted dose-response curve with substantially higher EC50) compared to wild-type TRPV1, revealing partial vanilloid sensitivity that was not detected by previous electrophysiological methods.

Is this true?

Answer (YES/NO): YES